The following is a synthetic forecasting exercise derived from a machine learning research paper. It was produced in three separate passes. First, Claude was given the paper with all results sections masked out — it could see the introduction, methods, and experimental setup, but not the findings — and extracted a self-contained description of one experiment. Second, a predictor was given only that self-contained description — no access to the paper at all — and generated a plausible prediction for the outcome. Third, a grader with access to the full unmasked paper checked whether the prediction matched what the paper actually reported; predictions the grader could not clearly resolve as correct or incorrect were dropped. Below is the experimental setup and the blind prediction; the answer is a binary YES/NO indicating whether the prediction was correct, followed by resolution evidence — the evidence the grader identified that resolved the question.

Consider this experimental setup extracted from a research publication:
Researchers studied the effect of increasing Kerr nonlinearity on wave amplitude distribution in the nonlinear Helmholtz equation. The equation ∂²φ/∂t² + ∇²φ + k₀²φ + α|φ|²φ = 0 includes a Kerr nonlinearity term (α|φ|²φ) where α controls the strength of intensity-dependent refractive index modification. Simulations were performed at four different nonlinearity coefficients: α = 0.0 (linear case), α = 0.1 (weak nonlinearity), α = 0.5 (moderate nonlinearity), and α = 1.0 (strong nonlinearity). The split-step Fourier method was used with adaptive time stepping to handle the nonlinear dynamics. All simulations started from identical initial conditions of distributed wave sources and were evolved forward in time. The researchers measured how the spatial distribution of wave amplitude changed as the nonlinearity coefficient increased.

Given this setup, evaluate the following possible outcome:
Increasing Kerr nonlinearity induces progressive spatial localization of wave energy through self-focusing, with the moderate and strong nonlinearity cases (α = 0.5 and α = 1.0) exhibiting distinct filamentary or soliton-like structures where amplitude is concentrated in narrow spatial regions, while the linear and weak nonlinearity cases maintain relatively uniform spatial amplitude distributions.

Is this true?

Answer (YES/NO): NO